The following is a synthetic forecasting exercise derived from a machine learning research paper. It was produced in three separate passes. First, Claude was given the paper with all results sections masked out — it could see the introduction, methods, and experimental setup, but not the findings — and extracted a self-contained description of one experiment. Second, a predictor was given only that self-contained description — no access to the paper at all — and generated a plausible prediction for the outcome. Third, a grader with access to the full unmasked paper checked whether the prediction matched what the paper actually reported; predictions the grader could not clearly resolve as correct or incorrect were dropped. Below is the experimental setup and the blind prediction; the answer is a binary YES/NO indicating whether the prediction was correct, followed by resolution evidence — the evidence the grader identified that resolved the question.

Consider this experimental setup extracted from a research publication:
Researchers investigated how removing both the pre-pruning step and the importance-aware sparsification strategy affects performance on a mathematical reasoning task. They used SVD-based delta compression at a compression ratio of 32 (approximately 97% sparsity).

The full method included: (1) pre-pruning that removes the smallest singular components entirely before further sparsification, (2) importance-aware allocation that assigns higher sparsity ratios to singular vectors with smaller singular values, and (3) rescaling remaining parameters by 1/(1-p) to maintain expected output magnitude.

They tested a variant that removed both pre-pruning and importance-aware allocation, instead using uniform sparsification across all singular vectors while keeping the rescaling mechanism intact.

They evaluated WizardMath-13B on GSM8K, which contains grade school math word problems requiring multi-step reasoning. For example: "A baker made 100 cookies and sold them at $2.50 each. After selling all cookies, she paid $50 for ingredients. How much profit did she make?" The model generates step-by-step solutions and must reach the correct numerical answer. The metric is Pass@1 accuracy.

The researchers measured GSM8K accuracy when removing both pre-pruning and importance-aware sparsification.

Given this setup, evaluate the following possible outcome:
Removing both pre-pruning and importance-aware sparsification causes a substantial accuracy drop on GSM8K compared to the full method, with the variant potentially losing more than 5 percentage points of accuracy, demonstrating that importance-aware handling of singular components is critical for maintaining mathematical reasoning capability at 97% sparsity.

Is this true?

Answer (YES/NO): YES